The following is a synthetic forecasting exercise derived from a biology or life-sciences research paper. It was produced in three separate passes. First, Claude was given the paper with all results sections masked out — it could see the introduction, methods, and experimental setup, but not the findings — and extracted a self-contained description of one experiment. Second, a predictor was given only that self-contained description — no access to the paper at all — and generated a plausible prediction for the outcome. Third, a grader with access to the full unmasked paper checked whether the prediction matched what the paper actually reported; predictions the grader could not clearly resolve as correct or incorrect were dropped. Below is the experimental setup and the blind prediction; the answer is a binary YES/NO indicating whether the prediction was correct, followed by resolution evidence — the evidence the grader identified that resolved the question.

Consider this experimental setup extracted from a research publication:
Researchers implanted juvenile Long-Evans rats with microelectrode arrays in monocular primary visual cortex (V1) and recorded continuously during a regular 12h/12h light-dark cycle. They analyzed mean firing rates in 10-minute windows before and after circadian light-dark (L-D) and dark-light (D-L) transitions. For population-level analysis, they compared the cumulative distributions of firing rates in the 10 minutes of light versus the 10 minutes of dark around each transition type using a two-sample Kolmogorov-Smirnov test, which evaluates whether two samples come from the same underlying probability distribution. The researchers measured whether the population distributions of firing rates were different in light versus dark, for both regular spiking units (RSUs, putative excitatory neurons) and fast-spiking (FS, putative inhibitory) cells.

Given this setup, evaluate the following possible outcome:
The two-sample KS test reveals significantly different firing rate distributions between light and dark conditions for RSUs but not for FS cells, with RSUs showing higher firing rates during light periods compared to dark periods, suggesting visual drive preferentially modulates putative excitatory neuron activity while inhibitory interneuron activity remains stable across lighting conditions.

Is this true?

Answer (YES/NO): NO